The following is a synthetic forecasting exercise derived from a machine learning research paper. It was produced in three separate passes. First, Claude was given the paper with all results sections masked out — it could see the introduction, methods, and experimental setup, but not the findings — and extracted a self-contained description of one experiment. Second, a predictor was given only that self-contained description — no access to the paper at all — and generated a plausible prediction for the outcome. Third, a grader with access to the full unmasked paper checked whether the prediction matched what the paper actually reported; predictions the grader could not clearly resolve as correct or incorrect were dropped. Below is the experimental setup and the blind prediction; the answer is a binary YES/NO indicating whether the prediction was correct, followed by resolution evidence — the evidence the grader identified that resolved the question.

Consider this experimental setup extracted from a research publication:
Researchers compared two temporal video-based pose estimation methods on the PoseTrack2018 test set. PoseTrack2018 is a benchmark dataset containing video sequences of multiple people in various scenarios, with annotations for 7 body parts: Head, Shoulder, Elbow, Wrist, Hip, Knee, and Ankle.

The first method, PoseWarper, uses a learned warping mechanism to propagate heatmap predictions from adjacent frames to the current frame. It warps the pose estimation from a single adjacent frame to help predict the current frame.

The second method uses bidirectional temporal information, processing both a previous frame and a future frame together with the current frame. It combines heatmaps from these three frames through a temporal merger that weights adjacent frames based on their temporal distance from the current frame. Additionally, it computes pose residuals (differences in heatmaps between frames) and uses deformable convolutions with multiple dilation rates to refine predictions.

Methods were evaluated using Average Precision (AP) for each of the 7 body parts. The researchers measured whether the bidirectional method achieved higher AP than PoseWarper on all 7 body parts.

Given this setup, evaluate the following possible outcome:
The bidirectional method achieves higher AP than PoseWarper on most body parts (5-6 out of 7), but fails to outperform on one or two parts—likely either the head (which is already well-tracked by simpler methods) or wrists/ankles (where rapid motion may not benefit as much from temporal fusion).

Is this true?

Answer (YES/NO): NO